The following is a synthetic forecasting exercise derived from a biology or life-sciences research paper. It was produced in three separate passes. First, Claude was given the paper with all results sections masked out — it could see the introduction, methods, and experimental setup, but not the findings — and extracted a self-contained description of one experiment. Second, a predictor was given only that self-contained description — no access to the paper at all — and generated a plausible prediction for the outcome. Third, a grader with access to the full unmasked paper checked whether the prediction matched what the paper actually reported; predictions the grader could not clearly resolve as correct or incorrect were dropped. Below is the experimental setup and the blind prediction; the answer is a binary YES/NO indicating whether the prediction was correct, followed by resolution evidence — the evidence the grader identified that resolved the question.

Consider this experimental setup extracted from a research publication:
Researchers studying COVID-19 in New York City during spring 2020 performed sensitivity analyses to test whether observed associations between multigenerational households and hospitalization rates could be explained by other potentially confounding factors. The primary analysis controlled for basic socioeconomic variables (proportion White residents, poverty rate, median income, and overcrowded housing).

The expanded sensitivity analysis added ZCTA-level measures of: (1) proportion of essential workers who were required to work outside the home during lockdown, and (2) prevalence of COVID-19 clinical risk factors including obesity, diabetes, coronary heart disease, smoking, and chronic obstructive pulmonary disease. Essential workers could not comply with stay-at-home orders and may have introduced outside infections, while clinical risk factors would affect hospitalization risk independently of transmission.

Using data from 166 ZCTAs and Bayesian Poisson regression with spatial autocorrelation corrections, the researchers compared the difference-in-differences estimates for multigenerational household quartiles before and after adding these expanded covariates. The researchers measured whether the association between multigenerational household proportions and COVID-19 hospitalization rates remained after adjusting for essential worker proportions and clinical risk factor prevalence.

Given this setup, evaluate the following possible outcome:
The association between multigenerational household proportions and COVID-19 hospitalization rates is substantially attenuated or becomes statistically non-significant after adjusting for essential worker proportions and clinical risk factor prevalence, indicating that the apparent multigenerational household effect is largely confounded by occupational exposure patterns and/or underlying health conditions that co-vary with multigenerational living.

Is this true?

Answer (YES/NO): NO